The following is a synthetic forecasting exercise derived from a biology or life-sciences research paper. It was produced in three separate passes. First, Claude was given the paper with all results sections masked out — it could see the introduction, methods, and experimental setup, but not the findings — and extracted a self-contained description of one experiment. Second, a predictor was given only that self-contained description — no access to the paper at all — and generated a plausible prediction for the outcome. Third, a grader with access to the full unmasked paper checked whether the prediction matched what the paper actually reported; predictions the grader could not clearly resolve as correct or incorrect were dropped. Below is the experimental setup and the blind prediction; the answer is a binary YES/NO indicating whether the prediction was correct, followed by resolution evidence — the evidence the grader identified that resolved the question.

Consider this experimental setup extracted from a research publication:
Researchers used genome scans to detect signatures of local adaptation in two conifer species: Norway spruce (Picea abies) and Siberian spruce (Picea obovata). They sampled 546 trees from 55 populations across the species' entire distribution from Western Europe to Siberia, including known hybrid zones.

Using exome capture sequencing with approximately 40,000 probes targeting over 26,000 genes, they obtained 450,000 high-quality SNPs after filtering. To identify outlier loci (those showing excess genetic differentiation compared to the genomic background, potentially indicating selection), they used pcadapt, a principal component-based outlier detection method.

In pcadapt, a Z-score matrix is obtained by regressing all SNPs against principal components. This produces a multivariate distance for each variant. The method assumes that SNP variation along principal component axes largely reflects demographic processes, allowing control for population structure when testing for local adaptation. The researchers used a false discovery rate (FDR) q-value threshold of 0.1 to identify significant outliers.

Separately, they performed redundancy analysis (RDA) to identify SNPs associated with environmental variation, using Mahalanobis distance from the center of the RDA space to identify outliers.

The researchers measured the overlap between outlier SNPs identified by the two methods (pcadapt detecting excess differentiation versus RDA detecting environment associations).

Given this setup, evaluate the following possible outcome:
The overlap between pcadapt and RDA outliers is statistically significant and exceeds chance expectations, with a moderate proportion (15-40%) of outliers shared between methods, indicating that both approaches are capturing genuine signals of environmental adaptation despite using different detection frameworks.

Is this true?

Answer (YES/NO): NO